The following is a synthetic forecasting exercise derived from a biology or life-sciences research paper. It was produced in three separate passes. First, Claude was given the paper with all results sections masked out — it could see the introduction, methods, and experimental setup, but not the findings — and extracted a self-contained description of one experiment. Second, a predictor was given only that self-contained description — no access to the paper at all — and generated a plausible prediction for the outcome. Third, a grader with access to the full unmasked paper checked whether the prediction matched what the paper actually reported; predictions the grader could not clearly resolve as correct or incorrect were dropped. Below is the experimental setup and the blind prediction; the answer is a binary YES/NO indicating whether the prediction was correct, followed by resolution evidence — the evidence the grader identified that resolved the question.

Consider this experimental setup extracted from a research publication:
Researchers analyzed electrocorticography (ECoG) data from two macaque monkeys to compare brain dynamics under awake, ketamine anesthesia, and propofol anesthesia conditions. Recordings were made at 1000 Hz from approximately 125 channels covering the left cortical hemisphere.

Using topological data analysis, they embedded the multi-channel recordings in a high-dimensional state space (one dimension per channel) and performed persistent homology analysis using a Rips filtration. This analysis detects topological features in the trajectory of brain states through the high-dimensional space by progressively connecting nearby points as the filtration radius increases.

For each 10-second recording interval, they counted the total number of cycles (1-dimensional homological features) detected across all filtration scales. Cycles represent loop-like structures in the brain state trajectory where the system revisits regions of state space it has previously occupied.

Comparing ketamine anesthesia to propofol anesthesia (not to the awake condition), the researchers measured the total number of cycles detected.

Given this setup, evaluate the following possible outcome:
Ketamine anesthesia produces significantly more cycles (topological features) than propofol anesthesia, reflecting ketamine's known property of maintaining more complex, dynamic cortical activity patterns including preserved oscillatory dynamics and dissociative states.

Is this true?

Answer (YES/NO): YES